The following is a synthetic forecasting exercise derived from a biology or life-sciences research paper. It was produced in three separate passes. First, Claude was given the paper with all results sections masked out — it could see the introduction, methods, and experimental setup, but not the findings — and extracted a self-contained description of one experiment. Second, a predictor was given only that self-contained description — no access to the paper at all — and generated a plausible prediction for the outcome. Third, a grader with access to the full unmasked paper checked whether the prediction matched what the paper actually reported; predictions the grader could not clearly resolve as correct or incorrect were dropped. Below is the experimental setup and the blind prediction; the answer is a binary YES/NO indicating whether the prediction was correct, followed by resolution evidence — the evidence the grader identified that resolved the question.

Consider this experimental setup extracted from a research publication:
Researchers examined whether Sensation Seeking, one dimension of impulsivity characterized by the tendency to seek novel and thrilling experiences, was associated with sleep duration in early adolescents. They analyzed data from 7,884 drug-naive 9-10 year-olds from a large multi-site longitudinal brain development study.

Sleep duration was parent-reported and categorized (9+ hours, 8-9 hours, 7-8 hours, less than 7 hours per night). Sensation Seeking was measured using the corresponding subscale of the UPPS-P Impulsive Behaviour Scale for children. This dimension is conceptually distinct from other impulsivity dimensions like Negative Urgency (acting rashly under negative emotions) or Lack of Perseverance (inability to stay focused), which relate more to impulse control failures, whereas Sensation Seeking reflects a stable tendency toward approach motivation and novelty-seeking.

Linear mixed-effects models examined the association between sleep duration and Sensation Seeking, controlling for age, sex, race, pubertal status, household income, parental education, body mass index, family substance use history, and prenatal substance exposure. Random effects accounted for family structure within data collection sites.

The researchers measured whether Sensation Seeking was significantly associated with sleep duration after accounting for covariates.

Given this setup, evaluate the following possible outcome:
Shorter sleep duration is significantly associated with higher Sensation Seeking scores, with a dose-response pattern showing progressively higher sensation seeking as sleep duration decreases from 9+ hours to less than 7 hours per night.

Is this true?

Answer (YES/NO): NO